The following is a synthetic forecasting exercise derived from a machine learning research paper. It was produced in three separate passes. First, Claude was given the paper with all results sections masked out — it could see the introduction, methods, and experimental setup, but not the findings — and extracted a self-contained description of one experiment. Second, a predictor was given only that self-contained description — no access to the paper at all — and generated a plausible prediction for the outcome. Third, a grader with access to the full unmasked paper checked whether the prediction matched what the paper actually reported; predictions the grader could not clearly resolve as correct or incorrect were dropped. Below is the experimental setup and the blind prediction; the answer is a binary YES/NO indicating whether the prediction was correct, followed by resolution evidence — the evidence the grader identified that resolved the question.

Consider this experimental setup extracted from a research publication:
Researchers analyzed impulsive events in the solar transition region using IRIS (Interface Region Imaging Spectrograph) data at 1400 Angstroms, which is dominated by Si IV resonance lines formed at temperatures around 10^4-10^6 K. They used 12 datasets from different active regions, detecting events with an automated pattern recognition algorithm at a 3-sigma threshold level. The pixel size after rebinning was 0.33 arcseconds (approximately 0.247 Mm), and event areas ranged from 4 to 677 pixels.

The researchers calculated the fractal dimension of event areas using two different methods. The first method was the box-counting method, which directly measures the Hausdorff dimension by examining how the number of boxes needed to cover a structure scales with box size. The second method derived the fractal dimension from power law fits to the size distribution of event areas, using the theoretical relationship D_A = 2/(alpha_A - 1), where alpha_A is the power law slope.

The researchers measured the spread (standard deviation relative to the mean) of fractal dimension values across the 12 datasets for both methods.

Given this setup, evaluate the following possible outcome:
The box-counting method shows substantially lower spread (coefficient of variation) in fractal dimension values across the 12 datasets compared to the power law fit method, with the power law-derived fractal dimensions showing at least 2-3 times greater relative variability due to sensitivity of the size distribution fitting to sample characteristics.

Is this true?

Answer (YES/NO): YES